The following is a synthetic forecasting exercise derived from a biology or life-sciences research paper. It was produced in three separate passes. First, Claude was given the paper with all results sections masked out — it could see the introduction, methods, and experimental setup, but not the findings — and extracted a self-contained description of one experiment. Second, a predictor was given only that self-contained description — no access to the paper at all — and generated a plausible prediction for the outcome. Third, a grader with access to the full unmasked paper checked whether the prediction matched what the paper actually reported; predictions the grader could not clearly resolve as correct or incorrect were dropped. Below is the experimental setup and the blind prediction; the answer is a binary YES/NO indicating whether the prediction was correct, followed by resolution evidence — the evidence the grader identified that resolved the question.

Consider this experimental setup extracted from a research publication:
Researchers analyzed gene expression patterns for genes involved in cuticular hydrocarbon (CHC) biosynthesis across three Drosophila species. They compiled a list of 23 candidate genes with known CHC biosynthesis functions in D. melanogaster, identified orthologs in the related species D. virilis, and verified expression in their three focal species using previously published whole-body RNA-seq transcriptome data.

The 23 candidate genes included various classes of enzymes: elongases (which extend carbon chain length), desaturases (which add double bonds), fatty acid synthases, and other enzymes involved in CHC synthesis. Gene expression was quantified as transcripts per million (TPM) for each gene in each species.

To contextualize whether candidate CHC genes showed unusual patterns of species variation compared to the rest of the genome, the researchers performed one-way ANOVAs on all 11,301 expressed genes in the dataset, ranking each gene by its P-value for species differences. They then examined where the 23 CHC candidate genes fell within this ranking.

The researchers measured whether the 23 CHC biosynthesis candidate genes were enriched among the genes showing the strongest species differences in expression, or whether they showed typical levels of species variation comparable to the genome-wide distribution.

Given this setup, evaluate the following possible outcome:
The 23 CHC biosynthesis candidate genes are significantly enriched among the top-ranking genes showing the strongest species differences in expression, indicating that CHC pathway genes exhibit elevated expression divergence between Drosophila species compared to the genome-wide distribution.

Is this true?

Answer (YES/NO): NO